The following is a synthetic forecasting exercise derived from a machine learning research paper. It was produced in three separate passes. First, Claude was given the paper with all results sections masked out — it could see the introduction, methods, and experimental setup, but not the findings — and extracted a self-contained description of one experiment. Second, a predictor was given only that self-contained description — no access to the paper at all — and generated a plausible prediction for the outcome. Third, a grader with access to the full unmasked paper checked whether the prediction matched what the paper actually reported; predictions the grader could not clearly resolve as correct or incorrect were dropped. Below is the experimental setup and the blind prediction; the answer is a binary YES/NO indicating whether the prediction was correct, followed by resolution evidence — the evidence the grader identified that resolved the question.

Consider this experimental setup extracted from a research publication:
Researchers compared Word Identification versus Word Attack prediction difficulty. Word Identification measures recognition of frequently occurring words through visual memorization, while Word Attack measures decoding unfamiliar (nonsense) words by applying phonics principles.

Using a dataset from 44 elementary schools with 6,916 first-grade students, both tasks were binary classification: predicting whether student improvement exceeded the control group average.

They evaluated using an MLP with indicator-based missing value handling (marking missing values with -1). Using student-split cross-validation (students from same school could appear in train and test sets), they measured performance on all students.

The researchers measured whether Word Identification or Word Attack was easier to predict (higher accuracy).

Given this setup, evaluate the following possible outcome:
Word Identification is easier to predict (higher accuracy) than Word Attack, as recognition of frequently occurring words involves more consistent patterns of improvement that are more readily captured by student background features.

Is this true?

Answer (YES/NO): YES